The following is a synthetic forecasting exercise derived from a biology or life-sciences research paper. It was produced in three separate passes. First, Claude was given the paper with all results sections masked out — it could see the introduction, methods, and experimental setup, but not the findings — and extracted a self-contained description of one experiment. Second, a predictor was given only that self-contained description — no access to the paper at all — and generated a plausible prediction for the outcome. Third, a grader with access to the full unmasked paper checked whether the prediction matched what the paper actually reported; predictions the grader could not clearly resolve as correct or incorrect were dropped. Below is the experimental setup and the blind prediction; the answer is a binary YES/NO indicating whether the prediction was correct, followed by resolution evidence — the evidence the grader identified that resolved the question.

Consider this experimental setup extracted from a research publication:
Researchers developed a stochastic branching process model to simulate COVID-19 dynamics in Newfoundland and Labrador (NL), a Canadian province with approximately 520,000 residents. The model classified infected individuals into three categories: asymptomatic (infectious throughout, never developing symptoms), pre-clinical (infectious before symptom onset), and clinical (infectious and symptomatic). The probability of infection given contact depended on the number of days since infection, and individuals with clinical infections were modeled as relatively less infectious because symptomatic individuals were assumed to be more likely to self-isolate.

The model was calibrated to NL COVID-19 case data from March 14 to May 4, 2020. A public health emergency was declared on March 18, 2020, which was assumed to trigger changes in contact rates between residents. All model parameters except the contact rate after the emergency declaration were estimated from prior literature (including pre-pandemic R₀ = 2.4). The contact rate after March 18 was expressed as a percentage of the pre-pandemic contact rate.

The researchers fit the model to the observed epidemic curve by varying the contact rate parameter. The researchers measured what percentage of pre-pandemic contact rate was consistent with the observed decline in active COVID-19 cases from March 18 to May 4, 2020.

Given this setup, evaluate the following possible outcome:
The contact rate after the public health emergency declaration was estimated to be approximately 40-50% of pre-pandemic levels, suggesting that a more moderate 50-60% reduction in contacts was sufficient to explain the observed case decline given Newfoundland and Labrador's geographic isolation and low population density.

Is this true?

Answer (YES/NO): NO